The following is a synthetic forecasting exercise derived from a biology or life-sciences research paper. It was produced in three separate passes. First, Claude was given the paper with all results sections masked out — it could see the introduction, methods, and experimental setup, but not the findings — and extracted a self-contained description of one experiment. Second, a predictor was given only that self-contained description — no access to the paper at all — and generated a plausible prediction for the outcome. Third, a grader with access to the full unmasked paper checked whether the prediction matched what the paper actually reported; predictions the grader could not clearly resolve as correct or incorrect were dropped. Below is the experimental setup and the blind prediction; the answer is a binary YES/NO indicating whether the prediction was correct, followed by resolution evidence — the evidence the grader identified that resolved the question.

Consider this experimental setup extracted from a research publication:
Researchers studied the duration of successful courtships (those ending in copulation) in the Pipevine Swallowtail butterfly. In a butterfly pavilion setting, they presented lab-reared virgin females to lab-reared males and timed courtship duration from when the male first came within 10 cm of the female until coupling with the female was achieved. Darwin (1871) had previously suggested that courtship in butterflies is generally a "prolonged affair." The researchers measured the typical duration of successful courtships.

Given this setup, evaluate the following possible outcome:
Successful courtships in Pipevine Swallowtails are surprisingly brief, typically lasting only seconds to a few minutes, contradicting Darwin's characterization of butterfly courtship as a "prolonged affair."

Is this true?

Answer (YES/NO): YES